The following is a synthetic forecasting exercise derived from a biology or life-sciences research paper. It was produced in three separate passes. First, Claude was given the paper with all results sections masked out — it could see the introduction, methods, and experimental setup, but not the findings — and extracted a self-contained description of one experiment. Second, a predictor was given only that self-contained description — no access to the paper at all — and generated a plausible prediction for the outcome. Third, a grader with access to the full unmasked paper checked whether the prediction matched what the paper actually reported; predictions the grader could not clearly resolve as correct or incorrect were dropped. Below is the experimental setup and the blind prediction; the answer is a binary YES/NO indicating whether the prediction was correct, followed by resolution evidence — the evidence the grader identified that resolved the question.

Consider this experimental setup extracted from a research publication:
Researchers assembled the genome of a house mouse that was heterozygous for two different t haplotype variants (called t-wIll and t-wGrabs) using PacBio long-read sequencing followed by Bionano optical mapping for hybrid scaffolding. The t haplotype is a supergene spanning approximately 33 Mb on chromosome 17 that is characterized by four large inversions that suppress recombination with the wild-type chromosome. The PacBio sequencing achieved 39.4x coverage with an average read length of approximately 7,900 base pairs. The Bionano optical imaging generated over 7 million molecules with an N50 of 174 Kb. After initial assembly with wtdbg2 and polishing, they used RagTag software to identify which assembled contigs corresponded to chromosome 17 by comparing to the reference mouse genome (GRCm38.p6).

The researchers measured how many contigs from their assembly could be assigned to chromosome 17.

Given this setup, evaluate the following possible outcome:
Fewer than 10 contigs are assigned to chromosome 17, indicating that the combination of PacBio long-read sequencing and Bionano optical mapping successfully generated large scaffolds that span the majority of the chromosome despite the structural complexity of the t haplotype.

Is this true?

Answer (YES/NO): YES